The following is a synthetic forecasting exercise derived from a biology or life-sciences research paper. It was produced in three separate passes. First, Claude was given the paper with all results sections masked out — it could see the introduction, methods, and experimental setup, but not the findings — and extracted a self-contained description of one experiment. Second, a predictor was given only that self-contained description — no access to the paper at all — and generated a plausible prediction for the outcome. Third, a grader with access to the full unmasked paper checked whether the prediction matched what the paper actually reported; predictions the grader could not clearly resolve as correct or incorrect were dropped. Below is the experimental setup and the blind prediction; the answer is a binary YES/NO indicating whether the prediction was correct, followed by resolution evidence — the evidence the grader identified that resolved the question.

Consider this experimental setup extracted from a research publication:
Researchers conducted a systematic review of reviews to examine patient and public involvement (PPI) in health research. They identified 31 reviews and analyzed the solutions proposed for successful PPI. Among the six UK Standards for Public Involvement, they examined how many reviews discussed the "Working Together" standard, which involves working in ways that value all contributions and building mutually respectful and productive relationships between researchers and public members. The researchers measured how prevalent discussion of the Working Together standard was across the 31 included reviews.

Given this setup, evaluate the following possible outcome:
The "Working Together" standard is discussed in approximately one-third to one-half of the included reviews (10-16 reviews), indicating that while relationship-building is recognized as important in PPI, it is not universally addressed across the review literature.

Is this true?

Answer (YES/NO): NO